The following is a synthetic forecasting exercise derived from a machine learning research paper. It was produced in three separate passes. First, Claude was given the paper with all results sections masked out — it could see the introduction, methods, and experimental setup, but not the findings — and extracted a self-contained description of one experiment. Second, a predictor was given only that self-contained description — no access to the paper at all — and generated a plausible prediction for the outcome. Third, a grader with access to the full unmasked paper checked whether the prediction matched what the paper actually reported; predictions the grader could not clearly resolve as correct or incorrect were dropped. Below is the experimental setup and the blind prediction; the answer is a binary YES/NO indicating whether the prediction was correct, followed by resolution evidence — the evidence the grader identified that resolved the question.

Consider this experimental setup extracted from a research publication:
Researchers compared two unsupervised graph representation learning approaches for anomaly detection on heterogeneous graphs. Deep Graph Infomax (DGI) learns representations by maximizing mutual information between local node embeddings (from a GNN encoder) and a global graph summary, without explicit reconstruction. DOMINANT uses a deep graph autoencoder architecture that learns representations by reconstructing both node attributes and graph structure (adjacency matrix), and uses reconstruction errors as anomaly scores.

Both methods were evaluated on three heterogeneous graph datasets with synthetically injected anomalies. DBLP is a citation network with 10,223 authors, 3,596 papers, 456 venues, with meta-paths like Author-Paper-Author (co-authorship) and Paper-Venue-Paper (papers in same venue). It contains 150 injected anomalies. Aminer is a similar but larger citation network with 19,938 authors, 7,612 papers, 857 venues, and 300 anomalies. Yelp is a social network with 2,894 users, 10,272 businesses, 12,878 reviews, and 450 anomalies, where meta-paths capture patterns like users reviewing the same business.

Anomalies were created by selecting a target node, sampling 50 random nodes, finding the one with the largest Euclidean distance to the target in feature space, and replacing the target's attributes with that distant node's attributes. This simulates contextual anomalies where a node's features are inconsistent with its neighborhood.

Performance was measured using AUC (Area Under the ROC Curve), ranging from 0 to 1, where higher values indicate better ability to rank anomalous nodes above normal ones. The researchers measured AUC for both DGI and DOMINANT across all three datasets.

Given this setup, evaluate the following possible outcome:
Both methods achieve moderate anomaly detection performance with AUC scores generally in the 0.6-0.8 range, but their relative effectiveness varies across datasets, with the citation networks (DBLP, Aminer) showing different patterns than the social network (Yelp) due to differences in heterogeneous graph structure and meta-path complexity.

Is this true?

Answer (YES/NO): NO